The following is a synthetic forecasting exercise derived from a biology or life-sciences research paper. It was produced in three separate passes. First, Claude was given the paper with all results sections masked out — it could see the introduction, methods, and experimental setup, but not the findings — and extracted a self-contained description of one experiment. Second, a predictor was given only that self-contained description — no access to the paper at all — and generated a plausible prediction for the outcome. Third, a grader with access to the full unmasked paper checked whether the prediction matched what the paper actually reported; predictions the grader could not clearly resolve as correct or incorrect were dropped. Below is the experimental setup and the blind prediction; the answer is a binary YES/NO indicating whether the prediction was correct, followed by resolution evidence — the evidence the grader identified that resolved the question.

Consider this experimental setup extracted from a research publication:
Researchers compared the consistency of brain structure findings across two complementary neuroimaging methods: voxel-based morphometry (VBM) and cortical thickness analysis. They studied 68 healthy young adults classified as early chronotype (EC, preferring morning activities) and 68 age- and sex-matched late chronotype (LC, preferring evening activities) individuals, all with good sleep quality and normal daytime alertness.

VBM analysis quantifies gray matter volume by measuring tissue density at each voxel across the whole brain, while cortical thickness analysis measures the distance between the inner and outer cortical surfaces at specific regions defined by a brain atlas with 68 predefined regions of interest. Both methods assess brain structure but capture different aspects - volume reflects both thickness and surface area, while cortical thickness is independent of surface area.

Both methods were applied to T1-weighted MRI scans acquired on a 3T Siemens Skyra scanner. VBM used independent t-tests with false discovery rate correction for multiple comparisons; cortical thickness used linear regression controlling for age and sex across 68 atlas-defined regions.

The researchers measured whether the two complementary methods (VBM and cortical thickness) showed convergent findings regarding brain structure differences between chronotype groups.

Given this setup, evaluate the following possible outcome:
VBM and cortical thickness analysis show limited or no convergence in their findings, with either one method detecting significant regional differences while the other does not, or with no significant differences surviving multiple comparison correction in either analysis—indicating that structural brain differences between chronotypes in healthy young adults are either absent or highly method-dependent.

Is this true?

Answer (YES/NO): NO